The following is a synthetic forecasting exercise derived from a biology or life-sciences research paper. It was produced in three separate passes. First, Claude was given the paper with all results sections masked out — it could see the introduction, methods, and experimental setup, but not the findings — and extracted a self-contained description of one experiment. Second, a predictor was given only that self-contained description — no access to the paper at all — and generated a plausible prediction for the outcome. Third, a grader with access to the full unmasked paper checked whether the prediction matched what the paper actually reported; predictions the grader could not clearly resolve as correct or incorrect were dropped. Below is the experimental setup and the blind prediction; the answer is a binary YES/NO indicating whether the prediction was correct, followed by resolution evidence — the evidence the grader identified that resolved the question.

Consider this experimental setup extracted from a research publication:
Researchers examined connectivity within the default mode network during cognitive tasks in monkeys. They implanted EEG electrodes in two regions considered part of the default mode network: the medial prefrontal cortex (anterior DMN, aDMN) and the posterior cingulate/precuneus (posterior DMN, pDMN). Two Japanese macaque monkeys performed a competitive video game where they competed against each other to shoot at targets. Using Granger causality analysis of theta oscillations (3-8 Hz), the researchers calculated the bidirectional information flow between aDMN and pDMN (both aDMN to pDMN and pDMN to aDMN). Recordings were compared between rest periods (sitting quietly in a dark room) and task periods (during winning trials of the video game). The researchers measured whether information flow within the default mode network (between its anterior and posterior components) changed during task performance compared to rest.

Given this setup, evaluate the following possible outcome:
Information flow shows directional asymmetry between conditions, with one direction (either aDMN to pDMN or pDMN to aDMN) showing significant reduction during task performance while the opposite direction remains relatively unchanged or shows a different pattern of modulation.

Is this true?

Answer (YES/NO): NO